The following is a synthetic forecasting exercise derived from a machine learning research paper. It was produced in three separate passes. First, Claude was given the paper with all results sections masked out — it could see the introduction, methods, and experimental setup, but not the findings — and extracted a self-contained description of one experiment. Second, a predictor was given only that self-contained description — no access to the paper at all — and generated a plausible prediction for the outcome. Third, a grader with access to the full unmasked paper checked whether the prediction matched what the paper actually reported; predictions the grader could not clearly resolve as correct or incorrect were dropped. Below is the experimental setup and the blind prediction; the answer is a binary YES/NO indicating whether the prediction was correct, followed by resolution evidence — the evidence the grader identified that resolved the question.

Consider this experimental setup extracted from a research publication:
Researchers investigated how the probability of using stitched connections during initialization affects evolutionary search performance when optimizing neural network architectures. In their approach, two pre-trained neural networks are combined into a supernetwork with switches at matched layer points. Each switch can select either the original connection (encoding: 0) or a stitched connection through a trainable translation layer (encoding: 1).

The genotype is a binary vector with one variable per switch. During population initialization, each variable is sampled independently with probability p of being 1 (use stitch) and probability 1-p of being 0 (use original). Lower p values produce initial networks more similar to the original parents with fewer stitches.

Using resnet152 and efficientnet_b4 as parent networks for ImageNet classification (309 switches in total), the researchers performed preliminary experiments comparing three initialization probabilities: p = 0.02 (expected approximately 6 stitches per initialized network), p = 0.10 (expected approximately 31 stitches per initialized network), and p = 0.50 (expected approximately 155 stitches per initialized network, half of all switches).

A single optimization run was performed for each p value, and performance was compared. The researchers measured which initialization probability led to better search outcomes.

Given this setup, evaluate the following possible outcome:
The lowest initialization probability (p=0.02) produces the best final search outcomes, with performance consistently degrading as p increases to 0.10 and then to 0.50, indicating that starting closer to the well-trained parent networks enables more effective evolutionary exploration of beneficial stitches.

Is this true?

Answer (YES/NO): NO